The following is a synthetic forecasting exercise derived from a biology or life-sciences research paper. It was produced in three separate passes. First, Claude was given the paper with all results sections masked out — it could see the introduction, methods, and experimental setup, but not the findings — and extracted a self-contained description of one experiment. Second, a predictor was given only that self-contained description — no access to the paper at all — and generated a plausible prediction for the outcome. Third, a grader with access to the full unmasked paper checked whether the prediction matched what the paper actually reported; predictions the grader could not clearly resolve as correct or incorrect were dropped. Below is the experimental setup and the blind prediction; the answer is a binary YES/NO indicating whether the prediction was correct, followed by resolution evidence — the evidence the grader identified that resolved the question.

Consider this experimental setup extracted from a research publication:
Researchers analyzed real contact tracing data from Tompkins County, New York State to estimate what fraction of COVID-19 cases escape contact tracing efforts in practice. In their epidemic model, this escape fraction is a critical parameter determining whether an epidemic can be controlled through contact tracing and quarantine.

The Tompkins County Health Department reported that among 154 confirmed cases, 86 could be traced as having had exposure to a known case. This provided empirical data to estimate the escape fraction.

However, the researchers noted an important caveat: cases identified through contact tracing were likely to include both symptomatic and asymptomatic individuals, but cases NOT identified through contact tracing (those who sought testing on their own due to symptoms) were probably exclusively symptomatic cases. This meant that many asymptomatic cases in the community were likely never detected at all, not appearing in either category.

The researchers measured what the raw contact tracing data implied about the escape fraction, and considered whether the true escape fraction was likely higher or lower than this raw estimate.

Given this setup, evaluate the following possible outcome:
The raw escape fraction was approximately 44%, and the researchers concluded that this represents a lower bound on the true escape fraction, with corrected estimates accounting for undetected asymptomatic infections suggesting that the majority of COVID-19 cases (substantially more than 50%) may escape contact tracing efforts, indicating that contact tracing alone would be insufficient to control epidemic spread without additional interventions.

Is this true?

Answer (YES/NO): NO